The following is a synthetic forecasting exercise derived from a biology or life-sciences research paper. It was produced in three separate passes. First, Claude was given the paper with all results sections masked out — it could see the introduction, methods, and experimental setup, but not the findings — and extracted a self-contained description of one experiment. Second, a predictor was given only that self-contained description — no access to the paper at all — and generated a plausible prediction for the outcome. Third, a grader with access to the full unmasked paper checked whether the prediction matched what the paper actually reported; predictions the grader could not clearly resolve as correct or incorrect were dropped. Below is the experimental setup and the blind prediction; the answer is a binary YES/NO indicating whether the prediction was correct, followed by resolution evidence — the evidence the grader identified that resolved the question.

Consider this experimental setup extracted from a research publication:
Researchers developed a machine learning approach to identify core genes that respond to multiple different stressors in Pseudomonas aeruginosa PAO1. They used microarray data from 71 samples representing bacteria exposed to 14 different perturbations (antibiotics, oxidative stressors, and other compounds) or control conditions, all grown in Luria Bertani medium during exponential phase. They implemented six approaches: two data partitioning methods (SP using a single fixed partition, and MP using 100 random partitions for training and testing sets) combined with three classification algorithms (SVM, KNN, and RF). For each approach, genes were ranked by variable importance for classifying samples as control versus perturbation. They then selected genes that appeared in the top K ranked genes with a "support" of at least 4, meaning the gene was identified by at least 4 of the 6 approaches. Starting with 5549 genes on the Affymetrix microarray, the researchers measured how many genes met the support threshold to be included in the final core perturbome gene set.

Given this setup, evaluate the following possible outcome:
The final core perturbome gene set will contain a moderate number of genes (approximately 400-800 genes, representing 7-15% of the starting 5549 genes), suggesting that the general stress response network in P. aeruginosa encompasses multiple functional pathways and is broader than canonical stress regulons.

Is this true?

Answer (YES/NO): NO